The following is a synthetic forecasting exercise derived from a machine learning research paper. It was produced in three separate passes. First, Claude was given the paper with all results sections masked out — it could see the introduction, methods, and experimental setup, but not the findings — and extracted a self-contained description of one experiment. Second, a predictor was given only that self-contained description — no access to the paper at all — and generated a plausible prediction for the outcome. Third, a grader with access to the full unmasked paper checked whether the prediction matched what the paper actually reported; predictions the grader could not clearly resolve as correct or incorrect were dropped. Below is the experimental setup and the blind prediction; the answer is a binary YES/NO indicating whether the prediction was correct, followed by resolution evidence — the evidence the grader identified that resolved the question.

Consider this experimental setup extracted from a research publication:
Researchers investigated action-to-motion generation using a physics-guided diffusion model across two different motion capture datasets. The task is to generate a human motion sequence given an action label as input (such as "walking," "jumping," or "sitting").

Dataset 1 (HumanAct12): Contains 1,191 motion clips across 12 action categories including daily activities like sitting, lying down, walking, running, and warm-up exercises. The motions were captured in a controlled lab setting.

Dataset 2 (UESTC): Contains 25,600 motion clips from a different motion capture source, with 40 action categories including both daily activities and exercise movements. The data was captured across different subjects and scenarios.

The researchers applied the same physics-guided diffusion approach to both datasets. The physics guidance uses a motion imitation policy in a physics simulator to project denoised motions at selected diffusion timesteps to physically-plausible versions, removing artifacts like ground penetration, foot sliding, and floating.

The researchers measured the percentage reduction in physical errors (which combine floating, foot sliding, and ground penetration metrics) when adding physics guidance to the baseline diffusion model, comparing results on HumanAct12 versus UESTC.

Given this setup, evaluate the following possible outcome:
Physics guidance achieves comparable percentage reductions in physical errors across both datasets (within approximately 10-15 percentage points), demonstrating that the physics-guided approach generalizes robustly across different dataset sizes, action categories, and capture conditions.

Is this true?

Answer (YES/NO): NO